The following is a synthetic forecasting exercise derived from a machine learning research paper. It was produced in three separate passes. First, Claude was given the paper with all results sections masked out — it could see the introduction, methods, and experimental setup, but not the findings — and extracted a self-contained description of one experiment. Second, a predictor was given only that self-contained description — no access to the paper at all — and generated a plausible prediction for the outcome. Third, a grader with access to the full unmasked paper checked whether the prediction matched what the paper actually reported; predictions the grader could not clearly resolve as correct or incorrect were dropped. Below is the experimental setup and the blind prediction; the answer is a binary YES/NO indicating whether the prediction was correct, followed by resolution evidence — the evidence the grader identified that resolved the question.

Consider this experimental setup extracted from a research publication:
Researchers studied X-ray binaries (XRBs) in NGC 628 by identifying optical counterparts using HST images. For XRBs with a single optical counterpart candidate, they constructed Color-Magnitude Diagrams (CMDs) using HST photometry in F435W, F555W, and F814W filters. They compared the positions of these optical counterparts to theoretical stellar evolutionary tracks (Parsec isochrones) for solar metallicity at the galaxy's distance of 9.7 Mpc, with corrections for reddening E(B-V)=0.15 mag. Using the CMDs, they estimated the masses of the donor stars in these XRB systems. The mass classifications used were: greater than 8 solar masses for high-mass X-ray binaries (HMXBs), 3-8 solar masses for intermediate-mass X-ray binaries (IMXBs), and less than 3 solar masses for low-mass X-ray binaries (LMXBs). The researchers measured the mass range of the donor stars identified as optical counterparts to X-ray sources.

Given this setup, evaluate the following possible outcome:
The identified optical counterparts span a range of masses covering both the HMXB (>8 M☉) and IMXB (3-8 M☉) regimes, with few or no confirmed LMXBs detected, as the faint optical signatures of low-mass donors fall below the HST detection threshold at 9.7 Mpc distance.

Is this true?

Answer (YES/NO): YES